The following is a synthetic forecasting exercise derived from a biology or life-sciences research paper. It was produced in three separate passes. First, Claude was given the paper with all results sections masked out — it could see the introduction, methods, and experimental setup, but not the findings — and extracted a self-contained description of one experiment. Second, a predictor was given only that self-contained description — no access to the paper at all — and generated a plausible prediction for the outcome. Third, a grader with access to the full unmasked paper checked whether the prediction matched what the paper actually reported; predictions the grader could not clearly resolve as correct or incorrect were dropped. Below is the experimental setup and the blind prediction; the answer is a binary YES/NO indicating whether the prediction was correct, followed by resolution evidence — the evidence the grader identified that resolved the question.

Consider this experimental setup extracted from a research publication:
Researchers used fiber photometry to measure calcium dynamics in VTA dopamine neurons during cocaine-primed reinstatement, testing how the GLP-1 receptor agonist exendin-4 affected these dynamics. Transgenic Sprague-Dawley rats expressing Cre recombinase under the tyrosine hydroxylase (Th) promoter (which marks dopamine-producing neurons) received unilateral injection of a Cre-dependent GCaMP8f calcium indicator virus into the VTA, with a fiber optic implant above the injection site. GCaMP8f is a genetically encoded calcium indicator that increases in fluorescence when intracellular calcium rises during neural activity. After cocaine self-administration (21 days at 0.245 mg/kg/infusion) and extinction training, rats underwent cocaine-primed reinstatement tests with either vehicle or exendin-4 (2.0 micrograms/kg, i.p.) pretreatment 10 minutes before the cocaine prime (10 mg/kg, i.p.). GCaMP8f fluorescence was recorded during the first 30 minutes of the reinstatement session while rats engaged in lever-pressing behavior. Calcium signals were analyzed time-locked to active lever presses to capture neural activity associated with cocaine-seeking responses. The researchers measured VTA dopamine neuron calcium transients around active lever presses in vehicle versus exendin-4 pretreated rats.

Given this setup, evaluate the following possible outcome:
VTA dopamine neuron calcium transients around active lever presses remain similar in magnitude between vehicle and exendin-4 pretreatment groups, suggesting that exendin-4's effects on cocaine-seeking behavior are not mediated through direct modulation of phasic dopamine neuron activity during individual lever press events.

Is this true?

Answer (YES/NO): NO